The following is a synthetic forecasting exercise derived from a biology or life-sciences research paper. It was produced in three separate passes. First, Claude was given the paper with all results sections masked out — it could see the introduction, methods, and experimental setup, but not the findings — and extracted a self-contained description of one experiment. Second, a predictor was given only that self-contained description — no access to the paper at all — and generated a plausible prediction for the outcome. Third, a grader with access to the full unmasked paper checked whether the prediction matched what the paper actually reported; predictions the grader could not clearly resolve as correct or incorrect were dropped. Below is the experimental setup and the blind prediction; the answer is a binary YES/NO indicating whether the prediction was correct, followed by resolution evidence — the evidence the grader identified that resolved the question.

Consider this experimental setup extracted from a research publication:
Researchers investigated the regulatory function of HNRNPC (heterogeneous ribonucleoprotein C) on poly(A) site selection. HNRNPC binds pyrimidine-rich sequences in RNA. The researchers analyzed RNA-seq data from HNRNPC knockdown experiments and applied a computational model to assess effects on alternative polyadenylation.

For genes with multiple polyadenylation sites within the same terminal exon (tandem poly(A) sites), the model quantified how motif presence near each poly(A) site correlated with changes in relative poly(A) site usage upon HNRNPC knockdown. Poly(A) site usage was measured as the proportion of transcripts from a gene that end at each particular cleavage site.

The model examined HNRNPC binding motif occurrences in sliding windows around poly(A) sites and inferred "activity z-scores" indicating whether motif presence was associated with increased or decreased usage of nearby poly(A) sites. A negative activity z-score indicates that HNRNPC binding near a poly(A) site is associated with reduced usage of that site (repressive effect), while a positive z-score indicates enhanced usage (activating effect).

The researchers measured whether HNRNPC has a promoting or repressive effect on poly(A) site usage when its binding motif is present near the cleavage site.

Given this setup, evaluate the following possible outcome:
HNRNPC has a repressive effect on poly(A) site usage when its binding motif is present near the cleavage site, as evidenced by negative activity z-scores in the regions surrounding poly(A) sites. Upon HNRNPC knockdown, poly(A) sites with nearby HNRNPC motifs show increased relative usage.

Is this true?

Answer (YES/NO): YES